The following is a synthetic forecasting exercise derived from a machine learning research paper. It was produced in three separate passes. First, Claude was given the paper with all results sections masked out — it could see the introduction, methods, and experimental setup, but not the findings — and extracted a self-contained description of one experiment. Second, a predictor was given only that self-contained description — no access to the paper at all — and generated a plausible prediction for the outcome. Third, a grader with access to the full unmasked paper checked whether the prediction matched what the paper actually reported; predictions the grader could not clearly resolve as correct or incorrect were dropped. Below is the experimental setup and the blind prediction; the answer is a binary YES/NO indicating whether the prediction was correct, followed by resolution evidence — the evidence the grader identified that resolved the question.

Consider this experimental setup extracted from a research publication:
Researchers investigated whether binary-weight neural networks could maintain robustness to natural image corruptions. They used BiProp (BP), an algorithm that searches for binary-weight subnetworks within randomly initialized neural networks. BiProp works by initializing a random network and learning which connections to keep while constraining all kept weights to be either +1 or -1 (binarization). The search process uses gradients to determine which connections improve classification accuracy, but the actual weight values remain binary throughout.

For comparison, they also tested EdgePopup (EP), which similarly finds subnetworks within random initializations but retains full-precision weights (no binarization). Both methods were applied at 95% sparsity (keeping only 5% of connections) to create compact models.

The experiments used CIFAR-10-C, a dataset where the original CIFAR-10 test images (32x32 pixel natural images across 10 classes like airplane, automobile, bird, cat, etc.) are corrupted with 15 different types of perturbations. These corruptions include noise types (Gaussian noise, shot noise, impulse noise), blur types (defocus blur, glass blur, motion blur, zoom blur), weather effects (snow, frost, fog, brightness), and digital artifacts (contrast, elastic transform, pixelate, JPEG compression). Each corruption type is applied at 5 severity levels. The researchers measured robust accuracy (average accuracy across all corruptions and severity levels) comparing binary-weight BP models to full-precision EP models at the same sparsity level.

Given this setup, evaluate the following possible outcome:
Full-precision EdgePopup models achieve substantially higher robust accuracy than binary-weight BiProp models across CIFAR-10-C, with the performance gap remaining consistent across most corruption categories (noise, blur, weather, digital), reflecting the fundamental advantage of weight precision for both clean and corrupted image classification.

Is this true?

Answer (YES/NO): NO